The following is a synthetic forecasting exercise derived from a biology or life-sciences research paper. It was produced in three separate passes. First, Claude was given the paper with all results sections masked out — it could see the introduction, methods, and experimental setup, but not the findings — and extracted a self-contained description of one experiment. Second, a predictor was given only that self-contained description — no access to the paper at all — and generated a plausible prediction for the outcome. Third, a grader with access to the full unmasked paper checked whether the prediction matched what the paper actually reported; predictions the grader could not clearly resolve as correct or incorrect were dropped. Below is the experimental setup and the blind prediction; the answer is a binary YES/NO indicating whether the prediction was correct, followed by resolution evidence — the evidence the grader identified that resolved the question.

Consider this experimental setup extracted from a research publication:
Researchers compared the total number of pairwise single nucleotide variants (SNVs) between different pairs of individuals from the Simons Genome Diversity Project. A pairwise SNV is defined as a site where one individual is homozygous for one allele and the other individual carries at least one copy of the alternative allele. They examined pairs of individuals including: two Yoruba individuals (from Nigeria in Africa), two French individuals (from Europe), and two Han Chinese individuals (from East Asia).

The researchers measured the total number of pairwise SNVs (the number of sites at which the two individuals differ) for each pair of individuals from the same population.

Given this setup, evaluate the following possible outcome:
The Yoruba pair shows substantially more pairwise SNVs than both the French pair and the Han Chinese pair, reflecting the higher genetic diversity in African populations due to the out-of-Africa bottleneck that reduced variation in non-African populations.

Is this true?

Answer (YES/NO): YES